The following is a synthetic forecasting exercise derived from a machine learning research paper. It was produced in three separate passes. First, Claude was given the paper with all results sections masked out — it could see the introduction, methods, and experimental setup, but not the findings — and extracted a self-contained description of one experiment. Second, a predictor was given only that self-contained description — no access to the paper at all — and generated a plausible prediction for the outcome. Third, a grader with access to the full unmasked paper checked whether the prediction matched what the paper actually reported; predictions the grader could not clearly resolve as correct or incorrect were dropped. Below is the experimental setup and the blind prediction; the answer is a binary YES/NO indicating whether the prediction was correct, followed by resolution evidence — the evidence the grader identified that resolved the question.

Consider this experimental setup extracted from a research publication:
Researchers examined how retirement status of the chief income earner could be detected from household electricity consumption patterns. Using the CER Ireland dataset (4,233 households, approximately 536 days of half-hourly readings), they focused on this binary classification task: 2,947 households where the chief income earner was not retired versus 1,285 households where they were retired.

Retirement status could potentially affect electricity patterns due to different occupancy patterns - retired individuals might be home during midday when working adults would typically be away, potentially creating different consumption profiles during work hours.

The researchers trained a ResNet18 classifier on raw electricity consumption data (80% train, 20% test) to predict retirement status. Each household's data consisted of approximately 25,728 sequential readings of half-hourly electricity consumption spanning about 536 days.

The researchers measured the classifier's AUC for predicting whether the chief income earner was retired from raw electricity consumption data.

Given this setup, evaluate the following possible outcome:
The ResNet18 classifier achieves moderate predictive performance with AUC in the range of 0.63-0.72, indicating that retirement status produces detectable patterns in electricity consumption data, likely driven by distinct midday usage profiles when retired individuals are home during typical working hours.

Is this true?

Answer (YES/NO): NO